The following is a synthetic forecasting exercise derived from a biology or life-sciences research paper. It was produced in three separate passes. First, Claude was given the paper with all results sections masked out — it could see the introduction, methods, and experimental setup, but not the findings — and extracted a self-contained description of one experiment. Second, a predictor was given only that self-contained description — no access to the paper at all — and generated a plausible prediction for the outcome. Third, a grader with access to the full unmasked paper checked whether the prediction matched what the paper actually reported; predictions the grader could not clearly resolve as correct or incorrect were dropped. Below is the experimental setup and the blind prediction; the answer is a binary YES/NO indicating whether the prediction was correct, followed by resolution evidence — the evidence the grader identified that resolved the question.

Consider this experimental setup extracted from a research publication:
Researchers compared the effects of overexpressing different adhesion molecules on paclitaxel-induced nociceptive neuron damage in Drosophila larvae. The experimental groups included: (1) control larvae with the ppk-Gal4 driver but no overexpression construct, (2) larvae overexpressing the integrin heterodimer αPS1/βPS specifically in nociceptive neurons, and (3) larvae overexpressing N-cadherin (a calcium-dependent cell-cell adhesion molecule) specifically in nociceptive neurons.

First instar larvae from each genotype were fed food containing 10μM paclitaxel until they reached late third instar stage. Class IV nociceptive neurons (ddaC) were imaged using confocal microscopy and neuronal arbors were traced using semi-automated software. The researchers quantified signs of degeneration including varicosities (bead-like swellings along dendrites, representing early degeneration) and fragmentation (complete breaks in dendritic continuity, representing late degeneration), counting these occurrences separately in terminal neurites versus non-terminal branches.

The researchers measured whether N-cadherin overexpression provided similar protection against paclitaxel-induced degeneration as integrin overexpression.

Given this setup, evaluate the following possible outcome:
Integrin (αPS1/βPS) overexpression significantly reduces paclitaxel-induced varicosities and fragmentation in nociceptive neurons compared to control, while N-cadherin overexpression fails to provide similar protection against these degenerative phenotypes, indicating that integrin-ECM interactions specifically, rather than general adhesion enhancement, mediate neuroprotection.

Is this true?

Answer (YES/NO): YES